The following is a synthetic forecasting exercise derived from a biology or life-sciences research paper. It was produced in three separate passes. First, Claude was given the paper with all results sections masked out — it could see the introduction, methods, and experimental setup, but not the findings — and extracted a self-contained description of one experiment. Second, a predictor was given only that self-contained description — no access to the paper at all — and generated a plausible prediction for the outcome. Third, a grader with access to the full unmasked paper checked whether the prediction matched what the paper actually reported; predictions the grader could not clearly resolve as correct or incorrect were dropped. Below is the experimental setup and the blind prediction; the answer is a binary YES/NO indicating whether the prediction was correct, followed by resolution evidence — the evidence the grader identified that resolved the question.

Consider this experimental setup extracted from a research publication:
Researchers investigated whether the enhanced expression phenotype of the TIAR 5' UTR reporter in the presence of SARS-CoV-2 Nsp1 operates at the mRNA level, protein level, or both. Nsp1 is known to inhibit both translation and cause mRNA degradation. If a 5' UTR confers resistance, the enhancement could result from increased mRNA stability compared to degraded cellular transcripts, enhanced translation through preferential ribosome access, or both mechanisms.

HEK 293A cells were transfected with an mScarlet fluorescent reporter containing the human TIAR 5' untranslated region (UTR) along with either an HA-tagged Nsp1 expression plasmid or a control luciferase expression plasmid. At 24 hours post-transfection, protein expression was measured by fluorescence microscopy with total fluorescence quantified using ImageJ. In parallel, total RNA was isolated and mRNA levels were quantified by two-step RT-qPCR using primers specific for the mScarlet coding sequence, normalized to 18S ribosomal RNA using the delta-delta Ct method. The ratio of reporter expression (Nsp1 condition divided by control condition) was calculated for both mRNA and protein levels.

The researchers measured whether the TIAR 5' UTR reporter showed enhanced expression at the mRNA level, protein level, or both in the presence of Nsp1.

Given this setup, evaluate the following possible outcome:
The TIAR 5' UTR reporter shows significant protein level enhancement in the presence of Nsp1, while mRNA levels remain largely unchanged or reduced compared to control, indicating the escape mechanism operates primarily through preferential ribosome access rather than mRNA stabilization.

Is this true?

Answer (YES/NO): NO